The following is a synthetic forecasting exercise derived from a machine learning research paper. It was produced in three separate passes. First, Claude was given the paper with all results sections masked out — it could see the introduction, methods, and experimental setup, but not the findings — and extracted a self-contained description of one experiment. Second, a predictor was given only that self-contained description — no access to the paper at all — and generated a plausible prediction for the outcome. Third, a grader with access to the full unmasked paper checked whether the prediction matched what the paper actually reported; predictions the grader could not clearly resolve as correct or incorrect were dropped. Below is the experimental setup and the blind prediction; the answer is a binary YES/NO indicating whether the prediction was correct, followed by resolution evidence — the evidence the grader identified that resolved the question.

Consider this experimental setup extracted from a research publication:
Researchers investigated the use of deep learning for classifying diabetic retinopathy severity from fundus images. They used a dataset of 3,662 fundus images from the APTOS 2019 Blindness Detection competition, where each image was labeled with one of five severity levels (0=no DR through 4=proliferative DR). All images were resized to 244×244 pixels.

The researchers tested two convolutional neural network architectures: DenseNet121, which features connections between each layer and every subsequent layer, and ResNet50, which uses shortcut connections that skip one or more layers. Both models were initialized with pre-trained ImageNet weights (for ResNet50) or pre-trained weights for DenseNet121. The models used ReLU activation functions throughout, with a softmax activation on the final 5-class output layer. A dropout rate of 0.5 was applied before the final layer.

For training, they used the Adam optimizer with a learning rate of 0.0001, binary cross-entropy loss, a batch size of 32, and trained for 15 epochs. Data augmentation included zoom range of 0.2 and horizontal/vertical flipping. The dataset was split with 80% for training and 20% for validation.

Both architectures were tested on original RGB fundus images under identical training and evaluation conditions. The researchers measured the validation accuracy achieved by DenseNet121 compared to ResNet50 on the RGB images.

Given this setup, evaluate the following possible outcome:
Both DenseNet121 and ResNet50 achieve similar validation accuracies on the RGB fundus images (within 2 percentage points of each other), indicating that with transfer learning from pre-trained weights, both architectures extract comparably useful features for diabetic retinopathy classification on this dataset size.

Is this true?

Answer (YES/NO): YES